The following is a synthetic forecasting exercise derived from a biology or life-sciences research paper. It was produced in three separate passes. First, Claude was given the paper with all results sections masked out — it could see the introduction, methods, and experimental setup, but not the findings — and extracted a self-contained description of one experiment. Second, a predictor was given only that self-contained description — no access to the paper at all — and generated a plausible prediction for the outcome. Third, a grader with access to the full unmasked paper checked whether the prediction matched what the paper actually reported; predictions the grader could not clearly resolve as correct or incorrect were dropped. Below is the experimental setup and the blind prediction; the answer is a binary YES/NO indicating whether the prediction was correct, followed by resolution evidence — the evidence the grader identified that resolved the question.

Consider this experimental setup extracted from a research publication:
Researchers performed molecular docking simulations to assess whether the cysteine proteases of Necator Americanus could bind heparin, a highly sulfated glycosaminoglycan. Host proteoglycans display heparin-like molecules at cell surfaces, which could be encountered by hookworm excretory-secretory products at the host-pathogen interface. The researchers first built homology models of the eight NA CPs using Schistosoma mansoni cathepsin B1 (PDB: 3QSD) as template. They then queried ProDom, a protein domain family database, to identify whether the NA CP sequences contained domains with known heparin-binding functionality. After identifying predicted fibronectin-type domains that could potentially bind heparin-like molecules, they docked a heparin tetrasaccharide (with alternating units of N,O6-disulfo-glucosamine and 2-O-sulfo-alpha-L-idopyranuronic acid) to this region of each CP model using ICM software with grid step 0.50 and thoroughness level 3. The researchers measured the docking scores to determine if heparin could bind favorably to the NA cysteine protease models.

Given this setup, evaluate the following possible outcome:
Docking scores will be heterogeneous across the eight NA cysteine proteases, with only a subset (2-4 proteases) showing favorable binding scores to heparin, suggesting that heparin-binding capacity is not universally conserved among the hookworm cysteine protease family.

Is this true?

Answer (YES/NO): NO